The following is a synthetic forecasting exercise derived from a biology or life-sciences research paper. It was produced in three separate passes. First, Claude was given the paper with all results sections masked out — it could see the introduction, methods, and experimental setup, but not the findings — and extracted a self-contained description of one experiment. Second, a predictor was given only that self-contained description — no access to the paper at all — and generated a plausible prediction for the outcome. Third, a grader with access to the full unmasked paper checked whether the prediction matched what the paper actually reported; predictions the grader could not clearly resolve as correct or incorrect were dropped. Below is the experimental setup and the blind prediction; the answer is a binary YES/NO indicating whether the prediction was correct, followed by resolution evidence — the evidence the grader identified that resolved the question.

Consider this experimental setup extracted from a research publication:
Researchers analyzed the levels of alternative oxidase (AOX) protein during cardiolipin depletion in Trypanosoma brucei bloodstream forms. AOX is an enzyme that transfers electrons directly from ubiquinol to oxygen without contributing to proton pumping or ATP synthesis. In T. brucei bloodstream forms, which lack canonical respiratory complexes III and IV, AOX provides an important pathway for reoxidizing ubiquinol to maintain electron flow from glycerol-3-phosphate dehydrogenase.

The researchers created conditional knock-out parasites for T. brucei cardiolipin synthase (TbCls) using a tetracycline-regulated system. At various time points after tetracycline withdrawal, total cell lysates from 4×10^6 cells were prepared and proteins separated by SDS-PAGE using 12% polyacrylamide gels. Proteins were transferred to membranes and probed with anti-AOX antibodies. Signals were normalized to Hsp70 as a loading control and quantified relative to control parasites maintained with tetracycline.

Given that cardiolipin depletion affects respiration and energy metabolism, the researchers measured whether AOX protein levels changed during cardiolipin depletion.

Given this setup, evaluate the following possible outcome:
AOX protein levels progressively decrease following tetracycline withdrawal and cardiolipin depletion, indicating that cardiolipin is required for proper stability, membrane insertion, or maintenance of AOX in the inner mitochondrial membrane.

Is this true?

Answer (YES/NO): YES